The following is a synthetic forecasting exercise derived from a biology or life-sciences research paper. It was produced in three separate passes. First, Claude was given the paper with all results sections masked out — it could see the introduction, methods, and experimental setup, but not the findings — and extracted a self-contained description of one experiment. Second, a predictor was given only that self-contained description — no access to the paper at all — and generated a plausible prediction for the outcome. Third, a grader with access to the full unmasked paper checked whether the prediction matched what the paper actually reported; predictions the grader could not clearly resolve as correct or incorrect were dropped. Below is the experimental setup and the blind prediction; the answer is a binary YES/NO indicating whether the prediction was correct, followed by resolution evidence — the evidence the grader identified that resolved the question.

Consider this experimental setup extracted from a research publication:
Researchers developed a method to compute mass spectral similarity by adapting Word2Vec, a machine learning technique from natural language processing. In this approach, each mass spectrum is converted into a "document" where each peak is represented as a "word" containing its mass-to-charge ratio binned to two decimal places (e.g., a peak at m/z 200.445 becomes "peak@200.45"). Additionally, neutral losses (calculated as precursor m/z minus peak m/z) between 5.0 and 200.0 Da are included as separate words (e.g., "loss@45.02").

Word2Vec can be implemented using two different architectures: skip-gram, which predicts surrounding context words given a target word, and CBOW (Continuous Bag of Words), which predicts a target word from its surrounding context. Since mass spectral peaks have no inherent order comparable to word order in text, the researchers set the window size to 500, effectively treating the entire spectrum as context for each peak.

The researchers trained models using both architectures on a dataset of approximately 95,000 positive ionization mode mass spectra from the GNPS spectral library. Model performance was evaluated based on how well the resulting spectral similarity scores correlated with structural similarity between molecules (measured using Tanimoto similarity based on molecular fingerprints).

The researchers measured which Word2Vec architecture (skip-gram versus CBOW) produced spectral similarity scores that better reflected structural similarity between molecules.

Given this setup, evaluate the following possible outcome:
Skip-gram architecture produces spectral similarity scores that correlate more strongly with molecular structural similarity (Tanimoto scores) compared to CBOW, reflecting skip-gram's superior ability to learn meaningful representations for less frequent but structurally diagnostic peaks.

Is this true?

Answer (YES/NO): NO